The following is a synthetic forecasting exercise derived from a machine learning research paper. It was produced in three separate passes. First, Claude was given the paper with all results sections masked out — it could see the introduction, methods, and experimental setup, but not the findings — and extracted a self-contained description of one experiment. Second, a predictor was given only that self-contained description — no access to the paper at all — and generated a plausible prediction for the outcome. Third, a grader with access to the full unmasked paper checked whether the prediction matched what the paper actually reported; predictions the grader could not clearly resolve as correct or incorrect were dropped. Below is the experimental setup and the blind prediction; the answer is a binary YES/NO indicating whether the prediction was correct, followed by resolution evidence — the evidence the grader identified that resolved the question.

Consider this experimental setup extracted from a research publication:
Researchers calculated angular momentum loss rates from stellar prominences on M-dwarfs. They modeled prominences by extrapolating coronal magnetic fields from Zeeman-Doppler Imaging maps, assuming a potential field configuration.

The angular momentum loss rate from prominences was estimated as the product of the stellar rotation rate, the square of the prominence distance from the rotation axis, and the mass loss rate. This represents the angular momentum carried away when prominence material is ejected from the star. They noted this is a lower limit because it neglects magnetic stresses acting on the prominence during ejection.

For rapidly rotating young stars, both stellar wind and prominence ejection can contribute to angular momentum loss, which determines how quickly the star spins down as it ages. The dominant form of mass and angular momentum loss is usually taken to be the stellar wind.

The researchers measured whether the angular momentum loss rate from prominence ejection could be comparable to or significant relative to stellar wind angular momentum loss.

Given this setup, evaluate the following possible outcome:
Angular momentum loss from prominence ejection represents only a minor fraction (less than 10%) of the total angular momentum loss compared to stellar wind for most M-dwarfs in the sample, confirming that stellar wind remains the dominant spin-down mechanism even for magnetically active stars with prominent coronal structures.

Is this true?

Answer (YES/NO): NO